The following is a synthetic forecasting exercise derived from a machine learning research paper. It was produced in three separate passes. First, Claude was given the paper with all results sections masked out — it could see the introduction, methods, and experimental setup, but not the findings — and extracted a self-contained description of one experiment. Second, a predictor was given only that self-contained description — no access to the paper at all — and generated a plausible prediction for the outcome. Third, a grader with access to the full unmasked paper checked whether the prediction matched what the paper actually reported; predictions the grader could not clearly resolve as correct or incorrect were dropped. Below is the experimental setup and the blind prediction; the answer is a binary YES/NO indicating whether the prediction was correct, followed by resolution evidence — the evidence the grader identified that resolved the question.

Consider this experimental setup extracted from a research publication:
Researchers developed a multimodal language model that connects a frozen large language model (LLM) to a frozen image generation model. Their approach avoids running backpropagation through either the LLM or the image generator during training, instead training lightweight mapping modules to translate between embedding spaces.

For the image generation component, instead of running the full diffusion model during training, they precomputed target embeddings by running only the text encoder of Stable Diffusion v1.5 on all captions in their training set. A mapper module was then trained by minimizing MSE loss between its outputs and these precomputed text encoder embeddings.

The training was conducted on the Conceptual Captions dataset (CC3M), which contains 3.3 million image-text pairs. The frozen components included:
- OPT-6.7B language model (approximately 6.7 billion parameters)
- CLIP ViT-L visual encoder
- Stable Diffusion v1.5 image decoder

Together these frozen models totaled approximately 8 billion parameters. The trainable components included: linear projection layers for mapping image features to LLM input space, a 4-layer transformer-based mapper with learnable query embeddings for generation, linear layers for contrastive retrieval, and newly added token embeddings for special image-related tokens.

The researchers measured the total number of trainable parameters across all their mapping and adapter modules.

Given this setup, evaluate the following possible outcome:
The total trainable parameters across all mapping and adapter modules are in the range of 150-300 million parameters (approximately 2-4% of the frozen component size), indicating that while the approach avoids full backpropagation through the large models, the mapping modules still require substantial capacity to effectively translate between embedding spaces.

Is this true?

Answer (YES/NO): NO